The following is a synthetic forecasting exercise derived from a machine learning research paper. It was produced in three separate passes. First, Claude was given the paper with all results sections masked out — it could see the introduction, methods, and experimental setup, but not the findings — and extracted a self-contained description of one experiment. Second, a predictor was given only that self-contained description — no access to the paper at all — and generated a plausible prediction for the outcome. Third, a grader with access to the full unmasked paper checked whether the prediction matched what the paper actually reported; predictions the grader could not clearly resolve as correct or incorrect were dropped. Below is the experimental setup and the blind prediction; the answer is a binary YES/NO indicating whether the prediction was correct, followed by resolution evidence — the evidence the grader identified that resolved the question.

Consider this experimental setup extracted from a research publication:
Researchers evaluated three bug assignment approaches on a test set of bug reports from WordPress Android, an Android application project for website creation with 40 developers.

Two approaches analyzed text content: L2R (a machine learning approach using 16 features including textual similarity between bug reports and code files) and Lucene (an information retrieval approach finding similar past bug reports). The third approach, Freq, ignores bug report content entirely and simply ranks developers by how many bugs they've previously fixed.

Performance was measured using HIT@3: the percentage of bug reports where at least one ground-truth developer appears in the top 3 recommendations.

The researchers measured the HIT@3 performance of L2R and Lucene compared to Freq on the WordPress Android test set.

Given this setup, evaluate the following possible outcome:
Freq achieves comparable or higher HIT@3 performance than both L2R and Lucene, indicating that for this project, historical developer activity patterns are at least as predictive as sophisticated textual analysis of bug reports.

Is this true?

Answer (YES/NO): NO